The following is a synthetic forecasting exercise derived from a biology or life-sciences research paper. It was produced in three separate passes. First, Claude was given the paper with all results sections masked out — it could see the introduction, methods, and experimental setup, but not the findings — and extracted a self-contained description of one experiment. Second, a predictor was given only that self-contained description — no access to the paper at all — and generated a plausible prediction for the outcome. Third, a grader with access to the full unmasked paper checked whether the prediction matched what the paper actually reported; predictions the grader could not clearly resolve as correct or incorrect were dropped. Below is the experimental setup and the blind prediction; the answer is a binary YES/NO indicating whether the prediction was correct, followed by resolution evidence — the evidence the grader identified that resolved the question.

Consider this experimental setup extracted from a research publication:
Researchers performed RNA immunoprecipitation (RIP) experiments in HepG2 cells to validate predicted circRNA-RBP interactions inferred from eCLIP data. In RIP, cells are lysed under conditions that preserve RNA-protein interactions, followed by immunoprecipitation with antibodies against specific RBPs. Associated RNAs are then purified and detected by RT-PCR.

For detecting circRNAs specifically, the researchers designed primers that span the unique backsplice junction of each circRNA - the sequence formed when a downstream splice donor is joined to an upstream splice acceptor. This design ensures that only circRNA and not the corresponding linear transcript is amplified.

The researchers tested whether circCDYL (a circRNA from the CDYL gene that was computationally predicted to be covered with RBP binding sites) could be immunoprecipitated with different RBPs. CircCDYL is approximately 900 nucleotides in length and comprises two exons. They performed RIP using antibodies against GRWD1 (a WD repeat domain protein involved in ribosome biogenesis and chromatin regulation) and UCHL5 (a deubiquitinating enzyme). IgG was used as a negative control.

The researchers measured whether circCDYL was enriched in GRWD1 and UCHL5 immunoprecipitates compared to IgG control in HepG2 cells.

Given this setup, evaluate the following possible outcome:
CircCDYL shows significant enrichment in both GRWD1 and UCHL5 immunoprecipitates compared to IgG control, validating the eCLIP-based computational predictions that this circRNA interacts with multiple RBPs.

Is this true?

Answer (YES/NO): NO